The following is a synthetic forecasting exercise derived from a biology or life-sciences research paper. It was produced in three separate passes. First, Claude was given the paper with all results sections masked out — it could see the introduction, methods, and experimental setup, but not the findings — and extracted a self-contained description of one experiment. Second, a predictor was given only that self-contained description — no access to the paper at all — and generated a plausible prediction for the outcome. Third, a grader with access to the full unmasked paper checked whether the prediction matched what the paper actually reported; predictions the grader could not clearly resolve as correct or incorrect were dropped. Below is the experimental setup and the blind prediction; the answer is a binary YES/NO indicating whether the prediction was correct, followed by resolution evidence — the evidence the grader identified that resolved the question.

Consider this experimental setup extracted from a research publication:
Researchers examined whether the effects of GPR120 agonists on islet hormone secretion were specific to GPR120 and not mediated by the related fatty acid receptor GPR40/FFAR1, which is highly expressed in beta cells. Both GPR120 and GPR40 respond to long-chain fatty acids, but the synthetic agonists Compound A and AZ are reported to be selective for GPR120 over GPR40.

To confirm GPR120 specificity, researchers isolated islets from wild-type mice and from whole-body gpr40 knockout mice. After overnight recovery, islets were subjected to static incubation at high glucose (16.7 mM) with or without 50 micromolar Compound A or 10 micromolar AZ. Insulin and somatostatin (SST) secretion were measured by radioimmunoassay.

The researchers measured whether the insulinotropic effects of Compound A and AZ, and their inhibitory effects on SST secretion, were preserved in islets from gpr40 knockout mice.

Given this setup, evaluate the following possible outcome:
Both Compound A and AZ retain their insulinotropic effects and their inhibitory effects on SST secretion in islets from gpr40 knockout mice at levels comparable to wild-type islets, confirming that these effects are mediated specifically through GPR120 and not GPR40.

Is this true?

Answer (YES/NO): NO